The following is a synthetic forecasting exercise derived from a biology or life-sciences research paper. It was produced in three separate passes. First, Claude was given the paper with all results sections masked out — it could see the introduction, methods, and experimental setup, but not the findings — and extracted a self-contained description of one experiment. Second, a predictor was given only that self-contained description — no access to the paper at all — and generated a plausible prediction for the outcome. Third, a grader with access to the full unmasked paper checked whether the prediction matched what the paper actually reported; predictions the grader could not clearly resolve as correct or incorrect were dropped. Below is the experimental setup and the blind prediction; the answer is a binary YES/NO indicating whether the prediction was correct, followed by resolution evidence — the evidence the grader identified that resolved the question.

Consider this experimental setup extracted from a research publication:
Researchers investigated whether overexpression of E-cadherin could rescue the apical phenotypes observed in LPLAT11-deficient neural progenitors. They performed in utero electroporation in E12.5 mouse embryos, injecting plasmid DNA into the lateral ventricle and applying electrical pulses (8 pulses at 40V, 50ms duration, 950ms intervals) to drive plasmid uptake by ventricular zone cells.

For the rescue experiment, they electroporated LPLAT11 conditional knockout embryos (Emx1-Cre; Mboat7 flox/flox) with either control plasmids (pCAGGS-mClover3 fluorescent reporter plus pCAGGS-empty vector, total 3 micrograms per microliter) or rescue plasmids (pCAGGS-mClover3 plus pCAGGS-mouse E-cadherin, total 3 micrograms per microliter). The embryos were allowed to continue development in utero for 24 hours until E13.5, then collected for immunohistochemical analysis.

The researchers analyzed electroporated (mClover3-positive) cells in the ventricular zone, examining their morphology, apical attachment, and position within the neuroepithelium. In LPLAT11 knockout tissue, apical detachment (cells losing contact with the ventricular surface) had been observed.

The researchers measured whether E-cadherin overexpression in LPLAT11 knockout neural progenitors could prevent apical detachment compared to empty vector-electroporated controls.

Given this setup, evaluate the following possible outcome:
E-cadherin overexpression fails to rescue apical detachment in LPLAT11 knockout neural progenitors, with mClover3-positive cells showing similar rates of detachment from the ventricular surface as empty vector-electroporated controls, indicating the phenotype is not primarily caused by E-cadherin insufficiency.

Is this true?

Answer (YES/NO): YES